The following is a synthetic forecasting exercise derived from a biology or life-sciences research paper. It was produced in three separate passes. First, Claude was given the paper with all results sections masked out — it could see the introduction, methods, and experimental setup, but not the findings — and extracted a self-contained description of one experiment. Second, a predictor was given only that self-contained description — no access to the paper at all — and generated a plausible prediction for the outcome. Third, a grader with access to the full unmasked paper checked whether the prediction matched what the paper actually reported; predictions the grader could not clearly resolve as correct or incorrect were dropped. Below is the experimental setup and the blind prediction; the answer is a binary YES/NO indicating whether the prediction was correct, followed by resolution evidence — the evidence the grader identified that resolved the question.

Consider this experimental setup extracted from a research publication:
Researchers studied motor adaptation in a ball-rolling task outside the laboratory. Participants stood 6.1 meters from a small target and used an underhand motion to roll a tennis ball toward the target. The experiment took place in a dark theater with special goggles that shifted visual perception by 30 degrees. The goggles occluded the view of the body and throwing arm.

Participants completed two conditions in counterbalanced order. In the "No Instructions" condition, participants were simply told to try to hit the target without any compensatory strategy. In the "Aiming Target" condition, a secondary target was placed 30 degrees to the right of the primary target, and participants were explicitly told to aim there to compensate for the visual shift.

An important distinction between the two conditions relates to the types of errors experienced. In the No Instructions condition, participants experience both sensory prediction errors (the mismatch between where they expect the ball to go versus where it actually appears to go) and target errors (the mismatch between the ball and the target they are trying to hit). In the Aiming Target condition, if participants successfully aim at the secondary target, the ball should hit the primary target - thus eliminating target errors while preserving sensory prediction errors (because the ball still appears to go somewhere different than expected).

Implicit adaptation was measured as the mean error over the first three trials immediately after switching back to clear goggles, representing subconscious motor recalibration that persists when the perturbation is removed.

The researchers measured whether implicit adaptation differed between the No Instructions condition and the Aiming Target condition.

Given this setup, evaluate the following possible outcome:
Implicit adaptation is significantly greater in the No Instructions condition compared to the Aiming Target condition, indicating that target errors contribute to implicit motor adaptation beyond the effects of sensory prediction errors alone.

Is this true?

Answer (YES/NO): NO